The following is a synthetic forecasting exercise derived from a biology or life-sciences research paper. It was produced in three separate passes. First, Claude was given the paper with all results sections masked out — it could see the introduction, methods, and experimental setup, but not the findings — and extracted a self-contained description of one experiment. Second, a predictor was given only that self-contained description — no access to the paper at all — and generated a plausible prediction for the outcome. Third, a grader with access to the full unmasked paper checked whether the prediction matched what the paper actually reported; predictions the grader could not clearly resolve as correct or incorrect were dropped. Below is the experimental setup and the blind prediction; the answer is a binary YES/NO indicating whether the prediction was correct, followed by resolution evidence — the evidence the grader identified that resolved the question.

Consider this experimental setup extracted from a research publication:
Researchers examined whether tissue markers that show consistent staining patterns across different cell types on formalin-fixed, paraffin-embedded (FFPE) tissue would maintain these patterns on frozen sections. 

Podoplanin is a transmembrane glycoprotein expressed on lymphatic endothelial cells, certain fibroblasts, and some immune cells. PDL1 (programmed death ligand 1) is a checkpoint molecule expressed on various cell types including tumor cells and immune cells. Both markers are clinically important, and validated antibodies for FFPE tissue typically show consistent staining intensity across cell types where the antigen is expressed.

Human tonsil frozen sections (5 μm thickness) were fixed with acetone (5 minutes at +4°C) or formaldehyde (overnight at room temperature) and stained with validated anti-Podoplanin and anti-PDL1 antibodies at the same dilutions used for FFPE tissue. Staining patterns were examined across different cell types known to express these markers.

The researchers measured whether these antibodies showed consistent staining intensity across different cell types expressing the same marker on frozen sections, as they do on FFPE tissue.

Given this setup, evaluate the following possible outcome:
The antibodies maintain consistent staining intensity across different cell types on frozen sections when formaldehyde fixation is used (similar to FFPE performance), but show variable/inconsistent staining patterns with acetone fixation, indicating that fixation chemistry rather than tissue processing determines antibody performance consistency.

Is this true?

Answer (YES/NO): NO